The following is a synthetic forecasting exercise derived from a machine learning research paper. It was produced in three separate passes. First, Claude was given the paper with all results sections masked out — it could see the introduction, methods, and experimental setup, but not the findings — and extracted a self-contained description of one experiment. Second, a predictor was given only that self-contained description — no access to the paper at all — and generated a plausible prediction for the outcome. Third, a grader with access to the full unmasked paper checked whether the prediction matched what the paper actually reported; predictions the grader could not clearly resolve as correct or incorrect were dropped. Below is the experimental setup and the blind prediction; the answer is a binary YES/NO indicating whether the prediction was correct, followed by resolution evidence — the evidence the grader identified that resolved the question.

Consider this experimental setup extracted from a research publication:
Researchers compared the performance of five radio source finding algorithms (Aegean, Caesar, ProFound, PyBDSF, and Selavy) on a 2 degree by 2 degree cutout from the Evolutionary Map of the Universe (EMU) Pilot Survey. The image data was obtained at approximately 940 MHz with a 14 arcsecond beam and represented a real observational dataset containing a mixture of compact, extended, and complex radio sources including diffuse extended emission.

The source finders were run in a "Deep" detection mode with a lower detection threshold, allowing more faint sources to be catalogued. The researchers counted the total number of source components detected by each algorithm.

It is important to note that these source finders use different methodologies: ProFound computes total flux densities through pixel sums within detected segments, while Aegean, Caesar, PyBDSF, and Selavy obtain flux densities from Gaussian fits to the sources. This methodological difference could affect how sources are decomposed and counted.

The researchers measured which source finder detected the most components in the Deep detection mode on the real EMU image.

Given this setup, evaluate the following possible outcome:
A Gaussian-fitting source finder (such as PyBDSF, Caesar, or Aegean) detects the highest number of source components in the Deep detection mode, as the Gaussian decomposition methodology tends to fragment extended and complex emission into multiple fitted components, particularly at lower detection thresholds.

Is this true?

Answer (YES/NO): NO